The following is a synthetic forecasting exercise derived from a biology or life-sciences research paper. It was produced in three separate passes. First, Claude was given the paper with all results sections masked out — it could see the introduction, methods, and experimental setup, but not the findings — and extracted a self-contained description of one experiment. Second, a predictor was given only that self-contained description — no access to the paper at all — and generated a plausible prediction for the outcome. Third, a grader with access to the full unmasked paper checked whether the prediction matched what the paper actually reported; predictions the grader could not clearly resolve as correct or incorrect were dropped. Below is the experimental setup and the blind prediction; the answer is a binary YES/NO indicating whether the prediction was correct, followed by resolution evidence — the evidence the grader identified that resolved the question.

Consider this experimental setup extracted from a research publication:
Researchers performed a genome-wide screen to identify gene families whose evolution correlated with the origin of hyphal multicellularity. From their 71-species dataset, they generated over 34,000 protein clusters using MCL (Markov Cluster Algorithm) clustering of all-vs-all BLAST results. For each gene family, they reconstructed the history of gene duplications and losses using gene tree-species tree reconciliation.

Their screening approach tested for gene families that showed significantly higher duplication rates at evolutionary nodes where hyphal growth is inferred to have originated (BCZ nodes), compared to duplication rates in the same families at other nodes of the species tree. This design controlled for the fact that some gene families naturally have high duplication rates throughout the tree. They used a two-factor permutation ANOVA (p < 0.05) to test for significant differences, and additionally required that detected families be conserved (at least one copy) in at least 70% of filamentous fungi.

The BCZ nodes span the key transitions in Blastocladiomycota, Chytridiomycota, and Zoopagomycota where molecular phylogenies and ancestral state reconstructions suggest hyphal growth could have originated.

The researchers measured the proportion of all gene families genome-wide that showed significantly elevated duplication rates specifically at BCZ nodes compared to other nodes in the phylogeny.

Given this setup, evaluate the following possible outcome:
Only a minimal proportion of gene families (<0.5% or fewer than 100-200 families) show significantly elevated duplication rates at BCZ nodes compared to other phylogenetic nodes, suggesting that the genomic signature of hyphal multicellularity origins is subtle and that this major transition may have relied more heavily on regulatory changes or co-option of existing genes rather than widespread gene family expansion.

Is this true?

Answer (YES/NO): NO